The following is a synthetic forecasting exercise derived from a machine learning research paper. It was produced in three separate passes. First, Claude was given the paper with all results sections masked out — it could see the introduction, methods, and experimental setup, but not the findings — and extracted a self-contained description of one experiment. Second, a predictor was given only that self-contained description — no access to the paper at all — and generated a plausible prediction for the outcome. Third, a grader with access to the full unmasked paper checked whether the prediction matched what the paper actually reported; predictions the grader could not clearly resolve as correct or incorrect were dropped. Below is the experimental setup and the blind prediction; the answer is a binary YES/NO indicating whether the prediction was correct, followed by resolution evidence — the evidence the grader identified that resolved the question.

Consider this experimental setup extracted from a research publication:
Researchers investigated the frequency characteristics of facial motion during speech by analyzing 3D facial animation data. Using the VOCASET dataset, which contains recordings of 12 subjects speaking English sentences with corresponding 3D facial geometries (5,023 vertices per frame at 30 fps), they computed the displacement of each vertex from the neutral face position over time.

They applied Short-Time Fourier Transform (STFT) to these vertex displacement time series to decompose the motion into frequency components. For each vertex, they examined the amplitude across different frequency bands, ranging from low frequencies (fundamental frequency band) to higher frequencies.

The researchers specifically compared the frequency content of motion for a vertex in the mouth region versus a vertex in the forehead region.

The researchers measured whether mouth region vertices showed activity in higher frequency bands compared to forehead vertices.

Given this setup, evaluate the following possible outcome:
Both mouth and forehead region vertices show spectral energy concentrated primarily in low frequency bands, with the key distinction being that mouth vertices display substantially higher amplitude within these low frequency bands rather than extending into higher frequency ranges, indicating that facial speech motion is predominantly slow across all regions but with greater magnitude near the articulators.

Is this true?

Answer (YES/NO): NO